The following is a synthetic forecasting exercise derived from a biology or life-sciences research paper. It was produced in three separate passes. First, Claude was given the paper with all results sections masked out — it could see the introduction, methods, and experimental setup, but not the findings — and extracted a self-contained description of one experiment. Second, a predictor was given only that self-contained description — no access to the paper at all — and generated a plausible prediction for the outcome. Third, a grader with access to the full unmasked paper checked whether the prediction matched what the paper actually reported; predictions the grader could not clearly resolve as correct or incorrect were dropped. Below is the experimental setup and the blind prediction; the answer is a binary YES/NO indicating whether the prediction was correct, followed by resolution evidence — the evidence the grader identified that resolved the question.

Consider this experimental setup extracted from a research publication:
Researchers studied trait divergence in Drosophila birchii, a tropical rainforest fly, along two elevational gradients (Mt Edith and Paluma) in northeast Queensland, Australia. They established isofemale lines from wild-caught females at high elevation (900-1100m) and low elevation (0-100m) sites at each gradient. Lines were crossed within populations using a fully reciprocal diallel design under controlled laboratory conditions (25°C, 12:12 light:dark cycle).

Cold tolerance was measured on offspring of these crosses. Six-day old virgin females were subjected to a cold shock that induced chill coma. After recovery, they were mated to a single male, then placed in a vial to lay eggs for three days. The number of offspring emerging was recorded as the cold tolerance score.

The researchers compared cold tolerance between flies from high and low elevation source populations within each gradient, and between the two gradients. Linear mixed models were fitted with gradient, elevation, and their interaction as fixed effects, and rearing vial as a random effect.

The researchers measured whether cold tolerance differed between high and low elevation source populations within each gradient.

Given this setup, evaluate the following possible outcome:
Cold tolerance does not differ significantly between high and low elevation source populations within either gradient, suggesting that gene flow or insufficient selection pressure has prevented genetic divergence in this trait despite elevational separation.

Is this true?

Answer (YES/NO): YES